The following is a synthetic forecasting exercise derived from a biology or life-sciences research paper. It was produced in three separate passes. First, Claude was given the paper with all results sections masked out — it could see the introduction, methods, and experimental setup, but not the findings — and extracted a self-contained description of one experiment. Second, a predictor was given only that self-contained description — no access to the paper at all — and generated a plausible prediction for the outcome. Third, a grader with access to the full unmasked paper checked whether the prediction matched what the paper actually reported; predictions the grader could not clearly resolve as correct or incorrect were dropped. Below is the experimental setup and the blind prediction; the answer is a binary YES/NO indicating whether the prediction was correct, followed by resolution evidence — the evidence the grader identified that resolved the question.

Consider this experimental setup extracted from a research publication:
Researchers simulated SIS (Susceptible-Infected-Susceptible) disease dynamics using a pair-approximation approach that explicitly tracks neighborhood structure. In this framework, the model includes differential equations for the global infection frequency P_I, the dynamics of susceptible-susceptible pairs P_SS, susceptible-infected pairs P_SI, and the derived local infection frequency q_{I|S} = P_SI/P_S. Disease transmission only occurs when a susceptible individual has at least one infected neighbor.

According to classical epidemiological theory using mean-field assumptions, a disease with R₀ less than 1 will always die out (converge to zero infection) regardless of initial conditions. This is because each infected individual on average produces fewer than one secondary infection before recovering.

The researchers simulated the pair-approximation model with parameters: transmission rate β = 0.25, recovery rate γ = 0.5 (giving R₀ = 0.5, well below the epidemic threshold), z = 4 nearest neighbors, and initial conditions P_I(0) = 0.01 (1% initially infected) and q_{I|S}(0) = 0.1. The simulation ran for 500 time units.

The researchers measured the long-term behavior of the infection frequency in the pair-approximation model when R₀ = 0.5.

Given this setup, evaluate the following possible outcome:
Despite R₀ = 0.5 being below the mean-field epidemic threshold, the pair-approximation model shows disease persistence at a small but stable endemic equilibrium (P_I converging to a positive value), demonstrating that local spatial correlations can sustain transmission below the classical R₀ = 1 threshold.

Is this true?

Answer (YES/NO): NO